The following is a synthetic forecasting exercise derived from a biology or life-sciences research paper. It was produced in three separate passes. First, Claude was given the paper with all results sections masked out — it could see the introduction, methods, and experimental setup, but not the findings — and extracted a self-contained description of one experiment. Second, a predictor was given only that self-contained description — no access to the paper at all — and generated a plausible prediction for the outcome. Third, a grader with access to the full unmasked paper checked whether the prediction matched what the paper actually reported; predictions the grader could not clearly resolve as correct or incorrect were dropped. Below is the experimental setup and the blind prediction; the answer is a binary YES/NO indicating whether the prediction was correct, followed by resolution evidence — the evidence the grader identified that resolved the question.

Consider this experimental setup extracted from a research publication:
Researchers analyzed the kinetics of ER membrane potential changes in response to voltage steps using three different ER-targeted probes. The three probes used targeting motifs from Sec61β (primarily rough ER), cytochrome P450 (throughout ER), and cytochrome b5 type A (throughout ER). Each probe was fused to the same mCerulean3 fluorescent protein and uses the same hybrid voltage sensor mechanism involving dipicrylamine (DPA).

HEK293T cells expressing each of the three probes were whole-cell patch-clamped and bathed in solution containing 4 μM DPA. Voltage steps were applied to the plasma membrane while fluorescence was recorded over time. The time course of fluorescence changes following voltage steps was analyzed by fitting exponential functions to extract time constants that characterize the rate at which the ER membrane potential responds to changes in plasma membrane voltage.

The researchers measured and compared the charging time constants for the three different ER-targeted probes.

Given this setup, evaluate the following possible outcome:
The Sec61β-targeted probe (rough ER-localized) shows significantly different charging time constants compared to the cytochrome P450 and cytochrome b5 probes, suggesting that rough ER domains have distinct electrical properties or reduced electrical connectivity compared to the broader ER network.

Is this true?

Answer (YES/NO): YES